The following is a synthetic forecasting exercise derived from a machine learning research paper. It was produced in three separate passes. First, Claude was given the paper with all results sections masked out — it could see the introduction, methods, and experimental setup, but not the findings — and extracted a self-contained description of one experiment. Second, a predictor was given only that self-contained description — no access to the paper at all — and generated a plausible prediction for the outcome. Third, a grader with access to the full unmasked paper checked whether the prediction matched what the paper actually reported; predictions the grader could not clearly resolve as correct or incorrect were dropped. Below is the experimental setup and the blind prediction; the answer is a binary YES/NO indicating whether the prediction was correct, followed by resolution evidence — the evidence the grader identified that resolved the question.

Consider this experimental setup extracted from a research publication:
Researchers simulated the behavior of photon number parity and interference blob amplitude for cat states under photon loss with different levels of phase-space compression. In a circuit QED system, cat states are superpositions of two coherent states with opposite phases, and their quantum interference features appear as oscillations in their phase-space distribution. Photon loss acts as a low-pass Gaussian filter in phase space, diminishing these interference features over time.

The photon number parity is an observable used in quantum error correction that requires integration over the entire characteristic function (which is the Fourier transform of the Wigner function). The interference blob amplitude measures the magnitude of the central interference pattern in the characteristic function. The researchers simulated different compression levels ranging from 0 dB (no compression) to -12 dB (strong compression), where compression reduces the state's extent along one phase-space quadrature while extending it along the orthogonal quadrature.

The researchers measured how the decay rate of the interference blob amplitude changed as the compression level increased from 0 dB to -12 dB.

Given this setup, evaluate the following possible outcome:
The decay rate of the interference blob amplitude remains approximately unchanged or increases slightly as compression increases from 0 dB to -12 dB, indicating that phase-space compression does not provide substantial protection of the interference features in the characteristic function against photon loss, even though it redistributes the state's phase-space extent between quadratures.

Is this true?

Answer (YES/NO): NO